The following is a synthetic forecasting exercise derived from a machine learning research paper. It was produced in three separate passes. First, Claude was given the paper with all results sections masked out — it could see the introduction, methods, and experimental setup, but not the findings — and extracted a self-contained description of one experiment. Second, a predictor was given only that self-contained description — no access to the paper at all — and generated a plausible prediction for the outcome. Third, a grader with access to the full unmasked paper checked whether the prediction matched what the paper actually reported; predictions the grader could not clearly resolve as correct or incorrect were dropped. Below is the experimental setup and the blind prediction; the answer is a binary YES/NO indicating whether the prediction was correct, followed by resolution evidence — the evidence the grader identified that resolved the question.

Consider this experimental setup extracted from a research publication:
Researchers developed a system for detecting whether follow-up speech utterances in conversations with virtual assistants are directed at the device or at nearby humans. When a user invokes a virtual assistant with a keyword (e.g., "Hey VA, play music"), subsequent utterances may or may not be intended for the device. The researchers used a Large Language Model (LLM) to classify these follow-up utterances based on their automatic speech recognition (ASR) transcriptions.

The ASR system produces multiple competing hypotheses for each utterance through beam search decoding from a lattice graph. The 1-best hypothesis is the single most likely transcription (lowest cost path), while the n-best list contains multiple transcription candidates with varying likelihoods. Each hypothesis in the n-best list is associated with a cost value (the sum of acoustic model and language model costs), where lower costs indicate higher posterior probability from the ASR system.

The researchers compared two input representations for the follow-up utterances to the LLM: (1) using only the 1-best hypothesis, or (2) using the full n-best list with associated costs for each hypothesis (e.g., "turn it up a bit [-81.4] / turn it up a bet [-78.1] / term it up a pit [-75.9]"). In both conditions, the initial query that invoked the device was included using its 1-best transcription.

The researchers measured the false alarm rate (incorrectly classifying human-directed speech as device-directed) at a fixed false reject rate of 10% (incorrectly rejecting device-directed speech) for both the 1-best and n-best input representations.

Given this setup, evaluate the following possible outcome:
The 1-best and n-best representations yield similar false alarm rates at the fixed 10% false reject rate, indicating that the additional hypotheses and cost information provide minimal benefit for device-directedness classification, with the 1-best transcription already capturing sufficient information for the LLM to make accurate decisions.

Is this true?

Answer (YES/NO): NO